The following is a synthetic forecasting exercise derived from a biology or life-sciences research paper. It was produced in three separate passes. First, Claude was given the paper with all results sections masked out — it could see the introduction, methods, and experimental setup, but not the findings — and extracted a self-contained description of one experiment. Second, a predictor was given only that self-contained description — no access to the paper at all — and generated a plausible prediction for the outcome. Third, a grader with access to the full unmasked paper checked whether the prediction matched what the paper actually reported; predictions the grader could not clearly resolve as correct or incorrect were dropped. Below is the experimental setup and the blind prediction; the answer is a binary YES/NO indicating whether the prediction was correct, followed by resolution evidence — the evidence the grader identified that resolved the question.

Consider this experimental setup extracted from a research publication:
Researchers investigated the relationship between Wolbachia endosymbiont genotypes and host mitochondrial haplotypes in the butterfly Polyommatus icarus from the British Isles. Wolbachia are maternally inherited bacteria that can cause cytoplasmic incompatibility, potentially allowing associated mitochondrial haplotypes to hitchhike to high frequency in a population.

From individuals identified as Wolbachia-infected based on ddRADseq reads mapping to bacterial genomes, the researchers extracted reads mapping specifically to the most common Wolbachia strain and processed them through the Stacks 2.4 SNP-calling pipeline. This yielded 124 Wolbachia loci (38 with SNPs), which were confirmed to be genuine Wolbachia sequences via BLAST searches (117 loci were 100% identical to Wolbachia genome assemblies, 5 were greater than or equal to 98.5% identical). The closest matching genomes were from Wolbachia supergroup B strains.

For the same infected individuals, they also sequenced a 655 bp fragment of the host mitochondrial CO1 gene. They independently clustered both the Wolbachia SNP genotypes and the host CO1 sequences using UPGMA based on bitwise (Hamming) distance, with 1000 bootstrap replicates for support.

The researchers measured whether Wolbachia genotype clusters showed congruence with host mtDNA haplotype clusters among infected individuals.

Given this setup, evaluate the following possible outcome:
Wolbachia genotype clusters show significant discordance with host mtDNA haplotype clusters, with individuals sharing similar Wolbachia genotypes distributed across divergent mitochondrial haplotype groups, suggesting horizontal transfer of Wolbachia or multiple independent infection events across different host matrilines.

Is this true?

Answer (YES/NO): NO